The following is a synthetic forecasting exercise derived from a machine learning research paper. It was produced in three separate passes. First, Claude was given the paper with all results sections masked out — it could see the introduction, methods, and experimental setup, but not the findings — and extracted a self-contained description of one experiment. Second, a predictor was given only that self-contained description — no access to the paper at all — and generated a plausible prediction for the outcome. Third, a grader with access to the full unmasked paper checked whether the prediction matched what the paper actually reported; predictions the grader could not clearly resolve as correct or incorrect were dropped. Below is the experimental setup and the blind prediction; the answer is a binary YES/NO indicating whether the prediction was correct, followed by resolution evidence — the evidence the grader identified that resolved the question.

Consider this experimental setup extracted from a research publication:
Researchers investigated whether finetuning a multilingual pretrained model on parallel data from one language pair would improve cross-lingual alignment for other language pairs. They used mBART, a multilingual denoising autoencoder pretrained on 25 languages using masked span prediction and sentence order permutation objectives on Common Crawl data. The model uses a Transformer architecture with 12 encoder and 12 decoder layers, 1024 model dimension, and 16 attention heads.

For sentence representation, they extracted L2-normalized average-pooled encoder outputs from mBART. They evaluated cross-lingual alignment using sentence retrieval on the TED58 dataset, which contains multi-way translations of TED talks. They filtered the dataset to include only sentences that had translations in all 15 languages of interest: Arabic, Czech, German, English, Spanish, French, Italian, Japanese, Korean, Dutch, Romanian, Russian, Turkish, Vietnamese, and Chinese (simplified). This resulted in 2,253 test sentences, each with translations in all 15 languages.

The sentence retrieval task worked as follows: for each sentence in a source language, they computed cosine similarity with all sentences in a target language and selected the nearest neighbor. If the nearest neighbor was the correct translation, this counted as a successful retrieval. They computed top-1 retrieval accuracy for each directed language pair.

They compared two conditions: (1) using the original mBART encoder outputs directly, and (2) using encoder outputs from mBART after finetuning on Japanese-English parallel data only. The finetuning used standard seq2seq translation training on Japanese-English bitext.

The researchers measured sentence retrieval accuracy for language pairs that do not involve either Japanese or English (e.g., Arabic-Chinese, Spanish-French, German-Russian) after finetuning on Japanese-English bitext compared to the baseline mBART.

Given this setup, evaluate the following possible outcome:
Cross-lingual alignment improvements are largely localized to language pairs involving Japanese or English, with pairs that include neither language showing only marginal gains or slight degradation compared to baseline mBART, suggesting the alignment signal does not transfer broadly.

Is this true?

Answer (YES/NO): NO